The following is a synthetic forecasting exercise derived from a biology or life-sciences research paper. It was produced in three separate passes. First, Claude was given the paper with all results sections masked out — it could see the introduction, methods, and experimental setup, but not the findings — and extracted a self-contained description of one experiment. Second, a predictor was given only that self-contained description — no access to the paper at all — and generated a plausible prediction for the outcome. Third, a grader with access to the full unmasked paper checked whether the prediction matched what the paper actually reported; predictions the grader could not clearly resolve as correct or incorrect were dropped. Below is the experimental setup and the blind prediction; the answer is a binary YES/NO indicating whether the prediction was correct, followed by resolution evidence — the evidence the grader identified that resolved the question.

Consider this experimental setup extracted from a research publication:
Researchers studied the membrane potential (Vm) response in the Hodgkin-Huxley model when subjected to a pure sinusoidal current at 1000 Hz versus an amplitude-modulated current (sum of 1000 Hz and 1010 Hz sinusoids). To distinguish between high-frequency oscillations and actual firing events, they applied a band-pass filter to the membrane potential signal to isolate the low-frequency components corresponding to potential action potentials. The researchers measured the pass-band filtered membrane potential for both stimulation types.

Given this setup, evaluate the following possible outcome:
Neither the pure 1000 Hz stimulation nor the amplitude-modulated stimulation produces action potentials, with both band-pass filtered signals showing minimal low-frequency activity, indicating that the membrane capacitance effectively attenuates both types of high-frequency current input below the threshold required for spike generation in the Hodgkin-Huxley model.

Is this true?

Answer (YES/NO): NO